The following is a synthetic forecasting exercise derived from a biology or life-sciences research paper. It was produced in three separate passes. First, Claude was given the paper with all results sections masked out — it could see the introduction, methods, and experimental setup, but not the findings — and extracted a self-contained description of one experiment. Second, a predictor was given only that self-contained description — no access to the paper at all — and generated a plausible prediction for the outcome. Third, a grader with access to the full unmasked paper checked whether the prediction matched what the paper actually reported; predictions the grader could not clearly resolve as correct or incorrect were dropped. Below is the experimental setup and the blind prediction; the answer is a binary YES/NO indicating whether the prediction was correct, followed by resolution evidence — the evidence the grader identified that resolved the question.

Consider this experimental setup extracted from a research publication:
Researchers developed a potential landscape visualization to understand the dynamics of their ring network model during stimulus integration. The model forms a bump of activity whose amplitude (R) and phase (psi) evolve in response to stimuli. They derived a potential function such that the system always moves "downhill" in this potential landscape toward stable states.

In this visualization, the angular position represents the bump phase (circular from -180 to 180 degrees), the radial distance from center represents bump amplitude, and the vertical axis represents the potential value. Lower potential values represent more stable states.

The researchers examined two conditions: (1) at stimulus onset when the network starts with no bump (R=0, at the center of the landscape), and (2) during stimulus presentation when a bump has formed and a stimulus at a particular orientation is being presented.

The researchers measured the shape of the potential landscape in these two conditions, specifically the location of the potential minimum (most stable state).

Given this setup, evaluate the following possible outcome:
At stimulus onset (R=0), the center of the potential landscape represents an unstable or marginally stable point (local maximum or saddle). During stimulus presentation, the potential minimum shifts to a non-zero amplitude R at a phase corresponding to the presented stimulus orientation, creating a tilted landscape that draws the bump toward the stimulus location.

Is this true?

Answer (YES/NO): NO